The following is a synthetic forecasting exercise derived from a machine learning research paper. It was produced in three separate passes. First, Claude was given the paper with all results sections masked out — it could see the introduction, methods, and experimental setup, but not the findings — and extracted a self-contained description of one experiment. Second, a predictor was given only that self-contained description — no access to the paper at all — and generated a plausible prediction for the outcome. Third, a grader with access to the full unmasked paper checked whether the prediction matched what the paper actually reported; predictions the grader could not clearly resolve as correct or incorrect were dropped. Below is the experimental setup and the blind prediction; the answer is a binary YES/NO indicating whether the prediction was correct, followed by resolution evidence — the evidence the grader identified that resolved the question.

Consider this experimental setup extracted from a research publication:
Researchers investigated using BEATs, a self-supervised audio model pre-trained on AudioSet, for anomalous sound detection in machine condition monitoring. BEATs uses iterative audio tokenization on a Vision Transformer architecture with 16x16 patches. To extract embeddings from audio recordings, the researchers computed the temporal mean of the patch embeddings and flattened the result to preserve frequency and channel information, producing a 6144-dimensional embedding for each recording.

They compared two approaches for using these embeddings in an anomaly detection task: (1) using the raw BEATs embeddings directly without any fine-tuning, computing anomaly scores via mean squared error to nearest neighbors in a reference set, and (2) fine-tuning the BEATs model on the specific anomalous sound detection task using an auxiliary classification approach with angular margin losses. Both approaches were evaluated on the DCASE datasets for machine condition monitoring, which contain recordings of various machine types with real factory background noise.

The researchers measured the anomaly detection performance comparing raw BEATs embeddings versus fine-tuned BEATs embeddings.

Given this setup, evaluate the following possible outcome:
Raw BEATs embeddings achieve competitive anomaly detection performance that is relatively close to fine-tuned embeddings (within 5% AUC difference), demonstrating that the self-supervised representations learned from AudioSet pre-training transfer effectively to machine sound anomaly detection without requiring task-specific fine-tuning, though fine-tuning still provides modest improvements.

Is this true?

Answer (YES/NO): NO